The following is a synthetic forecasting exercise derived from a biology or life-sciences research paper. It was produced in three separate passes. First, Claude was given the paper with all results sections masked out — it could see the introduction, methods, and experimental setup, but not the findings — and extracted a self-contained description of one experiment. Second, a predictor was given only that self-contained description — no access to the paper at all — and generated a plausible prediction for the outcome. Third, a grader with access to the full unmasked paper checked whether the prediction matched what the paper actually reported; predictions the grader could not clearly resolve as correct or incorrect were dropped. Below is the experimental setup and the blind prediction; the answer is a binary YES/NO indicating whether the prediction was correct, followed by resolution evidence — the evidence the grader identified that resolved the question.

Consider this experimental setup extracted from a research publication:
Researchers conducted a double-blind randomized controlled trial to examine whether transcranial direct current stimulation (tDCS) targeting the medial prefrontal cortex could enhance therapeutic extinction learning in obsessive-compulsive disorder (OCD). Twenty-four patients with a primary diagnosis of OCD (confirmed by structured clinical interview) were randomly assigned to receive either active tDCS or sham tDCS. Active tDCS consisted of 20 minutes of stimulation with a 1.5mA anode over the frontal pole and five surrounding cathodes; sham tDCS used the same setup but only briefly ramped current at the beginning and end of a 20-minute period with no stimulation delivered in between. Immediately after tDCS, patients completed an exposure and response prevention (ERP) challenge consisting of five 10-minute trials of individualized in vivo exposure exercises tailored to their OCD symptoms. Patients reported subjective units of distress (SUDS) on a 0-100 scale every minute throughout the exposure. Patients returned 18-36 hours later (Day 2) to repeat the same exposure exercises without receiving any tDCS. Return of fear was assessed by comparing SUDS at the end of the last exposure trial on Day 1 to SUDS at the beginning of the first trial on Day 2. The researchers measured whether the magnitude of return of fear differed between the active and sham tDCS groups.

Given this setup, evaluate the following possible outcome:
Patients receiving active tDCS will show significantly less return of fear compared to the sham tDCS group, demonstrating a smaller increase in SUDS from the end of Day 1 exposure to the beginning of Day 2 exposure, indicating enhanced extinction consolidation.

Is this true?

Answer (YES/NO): NO